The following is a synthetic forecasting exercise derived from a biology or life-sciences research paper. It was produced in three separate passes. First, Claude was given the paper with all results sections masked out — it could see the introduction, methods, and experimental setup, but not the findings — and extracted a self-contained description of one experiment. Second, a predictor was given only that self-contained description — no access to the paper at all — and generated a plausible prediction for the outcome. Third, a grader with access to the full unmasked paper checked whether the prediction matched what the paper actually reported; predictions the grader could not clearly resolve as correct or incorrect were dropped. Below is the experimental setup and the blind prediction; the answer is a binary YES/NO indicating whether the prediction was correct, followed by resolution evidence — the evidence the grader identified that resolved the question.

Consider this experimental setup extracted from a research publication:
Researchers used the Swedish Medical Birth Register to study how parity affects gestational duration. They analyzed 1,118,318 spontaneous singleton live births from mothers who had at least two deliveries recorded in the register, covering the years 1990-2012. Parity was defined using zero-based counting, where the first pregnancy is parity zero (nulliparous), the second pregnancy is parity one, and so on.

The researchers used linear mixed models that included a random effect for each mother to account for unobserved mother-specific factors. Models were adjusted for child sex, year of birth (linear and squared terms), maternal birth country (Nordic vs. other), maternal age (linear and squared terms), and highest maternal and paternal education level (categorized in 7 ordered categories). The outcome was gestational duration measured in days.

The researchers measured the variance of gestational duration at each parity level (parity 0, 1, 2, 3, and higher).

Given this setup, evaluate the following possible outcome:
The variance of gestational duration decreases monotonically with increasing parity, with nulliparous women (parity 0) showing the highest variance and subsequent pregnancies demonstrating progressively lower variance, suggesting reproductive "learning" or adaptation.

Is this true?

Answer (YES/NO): NO